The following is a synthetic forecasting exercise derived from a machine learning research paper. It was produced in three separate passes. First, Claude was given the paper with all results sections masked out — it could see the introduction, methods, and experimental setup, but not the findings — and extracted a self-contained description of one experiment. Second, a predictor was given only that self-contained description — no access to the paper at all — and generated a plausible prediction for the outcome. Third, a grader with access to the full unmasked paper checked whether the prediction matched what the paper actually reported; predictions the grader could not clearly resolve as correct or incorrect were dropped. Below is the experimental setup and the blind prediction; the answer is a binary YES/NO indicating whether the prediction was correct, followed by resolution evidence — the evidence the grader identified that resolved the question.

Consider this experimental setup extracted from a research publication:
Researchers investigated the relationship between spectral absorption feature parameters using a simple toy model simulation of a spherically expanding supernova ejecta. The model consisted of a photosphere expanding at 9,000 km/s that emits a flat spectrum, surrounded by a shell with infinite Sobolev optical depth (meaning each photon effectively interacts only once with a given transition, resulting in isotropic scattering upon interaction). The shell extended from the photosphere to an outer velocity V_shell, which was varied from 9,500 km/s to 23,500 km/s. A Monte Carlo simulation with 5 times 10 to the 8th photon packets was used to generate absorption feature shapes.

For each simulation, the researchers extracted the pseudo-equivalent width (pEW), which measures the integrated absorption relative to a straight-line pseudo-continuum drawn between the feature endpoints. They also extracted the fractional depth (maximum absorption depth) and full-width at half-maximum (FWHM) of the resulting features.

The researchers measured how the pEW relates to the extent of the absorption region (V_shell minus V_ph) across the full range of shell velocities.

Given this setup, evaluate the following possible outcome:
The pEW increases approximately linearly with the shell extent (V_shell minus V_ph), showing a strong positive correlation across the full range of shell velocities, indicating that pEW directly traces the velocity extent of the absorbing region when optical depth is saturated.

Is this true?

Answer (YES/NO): YES